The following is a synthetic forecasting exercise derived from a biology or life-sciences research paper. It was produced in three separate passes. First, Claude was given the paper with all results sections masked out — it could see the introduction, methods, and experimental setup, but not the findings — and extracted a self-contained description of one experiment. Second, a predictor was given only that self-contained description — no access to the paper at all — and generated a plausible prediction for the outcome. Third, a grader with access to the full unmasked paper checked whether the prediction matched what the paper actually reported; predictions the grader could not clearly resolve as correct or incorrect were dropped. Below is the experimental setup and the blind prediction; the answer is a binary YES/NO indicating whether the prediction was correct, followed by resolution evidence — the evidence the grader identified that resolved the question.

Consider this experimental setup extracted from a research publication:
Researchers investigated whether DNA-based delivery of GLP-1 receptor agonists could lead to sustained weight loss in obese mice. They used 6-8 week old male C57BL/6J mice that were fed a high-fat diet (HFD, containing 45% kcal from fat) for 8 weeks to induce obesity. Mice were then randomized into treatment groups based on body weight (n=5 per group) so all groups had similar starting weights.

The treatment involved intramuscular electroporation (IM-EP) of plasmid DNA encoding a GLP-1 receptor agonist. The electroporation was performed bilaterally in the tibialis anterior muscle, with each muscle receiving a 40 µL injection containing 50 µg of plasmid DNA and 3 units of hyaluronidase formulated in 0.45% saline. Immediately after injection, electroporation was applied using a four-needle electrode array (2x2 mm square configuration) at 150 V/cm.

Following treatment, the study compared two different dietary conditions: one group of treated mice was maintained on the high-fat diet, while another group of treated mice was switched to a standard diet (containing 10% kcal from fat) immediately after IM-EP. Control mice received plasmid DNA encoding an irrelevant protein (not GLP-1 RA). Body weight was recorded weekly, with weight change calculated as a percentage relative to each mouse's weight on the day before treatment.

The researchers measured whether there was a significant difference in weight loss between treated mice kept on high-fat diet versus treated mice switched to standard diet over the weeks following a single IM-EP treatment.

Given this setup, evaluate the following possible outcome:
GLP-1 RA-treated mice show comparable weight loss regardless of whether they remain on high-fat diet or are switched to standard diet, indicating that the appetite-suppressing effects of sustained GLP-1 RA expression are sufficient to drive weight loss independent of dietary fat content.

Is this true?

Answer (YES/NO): NO